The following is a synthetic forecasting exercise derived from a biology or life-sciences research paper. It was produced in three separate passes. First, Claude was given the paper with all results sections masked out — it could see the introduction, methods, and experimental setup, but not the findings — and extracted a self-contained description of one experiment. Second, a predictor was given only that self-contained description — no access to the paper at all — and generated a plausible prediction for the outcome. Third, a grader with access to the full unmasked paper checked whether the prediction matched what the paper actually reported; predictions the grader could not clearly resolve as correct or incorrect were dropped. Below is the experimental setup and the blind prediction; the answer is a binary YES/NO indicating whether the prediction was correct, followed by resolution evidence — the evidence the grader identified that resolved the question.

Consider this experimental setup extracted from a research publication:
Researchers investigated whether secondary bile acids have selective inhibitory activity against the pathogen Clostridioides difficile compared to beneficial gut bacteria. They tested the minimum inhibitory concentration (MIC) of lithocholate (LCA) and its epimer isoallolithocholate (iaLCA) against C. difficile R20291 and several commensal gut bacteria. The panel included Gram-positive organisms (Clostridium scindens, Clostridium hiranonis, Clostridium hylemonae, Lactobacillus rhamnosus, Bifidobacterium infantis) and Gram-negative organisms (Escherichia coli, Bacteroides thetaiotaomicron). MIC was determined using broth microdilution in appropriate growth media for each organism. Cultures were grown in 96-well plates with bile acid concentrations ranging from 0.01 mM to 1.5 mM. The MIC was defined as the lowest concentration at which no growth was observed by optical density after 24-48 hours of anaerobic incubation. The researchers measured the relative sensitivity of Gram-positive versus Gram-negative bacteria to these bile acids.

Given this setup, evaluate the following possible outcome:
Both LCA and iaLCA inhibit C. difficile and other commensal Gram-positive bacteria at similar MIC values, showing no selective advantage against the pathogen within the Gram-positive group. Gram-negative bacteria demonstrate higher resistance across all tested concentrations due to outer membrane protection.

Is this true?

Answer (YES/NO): NO